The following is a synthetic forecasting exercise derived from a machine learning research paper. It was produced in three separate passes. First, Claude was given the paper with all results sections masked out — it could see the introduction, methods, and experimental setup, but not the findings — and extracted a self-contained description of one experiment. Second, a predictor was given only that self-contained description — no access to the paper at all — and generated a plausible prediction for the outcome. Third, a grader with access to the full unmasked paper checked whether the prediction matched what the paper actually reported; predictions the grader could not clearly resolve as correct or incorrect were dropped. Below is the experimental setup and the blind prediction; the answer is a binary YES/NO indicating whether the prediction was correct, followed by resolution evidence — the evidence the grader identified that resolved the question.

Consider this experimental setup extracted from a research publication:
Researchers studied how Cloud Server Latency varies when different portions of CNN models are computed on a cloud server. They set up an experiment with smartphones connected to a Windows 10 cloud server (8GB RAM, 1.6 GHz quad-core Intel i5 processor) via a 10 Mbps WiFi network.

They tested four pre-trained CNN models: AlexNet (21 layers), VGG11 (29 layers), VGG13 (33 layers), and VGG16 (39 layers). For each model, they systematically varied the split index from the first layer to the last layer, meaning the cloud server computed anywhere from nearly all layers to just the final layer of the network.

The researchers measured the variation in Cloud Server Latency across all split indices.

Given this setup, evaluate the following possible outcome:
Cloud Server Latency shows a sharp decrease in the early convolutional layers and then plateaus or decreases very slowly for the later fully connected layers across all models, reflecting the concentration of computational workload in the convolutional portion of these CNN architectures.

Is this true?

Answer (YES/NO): NO